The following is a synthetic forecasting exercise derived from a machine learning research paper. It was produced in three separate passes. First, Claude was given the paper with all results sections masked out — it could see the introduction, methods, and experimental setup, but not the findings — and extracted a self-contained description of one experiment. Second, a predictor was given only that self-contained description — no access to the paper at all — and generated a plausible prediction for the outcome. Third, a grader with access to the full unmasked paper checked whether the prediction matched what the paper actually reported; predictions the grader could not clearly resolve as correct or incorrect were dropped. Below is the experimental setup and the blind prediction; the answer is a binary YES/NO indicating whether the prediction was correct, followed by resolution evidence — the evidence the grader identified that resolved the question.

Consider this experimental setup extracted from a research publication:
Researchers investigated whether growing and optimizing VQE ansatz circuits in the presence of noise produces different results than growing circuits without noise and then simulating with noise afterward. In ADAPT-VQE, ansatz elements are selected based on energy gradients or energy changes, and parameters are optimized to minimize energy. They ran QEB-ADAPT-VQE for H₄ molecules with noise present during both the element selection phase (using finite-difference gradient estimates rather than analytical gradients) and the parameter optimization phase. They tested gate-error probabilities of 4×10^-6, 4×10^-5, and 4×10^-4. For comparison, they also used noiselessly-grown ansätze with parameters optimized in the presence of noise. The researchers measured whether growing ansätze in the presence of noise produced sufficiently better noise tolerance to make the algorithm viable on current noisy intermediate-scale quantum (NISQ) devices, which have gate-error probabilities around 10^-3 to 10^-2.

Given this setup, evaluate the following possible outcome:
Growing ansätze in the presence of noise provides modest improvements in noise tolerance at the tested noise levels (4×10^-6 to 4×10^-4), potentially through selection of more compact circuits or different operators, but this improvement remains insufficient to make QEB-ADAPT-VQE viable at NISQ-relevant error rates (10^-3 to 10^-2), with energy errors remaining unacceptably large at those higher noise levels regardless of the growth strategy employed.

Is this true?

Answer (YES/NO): YES